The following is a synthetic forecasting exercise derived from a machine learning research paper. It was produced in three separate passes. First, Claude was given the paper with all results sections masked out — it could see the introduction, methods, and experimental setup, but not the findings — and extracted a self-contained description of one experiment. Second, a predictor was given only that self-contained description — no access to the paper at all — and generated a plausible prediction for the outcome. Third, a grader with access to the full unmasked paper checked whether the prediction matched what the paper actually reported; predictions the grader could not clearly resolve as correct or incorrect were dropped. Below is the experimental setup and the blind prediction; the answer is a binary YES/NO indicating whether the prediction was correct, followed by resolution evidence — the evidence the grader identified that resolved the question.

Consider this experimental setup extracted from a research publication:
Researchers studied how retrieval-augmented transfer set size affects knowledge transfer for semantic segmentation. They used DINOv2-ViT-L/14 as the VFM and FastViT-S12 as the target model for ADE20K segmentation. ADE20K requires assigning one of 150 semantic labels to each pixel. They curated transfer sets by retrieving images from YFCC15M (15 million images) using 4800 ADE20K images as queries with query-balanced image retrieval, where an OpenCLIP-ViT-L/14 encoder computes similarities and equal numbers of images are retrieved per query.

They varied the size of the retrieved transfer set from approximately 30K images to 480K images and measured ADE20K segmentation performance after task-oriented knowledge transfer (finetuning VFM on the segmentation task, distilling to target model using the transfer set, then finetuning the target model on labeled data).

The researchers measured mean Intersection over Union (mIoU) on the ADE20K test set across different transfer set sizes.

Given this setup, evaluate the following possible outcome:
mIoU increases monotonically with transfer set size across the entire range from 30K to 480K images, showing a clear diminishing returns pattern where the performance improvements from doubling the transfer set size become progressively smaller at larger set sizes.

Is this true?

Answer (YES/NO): NO